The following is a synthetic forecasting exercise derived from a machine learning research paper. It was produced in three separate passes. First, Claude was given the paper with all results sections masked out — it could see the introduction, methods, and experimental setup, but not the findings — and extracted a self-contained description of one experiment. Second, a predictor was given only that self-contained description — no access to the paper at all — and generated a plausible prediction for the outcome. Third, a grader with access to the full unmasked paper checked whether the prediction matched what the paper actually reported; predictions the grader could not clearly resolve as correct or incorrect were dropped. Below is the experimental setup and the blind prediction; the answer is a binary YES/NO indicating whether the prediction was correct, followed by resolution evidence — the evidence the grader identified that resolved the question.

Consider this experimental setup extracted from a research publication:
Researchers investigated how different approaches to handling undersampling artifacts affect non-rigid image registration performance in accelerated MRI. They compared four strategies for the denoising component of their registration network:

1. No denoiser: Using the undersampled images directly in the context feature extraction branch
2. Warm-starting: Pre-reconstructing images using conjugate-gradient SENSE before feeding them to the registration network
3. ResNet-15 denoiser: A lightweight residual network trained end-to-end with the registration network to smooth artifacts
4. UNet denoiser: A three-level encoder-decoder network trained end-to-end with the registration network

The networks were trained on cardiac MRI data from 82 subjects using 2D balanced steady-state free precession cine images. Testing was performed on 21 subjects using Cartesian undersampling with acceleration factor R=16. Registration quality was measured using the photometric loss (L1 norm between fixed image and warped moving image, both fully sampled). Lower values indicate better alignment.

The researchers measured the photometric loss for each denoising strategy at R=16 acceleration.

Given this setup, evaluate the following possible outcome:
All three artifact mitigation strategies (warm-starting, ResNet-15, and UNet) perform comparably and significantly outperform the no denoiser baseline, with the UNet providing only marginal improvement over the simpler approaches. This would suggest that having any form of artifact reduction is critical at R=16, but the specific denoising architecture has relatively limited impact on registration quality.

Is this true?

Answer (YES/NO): NO